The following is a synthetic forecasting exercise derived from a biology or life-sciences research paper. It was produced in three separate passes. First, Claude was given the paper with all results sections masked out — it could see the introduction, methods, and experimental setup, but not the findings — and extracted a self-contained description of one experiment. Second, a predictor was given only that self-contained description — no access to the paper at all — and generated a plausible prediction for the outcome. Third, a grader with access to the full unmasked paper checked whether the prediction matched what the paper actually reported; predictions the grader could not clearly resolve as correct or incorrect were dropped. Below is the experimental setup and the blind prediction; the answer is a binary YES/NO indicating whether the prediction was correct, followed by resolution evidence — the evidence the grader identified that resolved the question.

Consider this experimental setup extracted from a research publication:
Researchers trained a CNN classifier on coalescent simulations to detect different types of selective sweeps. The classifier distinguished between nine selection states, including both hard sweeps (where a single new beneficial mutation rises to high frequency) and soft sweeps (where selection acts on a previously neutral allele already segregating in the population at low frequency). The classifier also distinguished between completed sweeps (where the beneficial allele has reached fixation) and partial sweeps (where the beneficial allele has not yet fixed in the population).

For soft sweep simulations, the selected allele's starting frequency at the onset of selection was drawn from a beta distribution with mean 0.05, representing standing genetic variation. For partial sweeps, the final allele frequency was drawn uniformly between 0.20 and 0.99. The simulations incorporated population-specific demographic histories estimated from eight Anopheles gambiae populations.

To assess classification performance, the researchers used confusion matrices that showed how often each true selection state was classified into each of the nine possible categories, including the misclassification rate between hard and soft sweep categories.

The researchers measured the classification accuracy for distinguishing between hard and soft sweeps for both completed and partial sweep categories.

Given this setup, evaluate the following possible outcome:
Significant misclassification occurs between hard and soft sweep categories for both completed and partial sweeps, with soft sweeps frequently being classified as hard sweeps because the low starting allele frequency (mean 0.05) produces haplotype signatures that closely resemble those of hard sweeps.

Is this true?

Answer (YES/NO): NO